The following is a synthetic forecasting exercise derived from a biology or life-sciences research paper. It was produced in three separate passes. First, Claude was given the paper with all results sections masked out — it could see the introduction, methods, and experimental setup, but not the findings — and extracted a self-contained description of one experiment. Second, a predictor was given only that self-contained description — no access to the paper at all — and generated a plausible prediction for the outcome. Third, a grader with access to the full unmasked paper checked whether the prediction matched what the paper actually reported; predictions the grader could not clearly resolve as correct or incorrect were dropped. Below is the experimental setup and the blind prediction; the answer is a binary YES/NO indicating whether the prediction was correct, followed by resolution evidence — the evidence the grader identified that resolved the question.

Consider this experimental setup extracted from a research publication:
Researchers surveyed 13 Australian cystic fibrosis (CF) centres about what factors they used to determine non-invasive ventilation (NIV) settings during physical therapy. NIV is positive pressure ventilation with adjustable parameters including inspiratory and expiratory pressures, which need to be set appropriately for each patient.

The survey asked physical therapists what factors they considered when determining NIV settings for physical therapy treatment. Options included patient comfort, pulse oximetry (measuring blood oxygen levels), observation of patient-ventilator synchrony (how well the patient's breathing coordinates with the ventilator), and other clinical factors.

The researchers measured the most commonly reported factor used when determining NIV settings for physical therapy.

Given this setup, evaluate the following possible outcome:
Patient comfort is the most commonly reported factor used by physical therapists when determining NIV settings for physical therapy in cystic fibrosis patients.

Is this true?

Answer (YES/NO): YES